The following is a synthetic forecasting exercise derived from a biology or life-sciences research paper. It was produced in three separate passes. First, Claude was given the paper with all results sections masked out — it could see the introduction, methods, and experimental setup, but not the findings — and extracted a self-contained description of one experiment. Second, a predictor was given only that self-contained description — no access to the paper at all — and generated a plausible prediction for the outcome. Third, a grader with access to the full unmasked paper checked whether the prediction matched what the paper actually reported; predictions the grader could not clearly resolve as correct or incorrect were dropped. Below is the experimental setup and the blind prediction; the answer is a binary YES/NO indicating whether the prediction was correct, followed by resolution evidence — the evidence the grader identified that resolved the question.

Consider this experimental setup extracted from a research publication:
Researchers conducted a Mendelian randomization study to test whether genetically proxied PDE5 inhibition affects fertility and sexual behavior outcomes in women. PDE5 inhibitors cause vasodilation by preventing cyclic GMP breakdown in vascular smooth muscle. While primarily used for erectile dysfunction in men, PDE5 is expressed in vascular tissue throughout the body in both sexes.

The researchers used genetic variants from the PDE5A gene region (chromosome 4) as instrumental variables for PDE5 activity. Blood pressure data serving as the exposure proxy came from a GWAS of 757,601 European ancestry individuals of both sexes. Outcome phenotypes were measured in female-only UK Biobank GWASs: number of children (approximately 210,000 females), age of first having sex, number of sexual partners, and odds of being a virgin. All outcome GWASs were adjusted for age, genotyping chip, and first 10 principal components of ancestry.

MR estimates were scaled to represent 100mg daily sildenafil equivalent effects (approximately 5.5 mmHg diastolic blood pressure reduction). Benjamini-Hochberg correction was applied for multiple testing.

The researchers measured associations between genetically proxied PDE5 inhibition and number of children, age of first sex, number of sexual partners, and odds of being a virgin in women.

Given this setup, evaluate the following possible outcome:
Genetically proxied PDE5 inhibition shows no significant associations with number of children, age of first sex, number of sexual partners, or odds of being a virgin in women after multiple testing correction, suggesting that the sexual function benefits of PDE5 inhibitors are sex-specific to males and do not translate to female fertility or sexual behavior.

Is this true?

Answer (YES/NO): YES